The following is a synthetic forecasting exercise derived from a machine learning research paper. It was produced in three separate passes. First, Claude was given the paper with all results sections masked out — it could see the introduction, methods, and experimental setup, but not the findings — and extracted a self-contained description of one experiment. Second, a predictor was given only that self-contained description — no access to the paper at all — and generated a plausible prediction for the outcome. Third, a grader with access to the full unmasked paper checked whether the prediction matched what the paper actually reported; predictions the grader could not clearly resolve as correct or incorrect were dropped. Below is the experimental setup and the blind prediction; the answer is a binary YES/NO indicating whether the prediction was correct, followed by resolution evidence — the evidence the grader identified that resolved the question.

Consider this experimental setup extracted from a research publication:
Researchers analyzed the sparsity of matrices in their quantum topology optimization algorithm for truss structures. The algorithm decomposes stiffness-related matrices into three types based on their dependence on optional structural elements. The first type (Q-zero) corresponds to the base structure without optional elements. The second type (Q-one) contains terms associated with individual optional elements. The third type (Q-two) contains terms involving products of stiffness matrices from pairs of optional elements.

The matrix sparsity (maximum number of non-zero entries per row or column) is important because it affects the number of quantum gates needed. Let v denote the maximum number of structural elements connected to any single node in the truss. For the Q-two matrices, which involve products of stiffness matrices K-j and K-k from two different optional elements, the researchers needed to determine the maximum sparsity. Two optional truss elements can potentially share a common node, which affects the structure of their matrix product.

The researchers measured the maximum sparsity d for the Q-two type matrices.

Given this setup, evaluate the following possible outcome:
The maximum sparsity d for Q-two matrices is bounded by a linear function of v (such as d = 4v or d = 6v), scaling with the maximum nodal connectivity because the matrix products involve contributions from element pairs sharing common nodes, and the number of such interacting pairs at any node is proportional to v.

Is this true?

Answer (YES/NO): NO